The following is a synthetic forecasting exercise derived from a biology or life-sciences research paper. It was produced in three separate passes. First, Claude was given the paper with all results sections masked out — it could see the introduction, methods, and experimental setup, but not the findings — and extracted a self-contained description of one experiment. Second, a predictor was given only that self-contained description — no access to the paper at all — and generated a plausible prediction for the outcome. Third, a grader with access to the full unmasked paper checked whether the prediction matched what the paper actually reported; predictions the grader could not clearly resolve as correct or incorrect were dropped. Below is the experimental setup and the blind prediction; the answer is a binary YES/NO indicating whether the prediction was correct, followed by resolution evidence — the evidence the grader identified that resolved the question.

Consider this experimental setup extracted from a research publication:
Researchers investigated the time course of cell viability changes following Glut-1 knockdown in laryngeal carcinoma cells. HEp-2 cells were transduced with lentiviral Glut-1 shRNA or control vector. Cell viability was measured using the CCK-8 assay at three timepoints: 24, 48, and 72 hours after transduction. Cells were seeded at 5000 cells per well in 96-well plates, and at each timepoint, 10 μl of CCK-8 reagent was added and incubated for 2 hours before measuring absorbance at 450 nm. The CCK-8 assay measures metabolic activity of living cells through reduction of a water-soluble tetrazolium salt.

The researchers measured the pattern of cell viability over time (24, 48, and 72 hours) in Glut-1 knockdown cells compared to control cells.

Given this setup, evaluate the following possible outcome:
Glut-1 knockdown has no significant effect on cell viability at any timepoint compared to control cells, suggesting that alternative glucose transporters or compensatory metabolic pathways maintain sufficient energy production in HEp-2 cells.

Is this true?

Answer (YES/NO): NO